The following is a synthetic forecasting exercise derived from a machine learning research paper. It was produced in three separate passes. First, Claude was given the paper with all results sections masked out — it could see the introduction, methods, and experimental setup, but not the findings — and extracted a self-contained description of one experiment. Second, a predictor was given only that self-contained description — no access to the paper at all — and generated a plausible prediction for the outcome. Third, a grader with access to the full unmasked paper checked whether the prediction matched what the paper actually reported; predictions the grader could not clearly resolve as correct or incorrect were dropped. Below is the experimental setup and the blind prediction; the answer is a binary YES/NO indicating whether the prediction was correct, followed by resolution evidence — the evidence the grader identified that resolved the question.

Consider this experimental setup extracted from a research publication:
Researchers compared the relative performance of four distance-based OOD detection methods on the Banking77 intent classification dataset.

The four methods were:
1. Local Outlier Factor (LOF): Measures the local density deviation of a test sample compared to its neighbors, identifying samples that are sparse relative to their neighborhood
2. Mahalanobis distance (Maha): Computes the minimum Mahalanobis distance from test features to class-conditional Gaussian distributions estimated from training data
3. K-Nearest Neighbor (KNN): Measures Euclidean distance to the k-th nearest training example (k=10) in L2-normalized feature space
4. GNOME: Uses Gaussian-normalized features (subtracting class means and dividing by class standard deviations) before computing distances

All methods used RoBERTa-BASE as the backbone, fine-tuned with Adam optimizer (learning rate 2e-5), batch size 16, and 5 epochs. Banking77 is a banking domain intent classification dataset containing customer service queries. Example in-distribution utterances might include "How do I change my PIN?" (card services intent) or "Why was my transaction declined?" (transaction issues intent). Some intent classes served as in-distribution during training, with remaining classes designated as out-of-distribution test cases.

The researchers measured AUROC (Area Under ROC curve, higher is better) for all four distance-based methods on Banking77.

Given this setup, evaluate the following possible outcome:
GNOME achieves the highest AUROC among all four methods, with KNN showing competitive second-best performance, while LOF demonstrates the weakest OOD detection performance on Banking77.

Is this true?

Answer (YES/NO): NO